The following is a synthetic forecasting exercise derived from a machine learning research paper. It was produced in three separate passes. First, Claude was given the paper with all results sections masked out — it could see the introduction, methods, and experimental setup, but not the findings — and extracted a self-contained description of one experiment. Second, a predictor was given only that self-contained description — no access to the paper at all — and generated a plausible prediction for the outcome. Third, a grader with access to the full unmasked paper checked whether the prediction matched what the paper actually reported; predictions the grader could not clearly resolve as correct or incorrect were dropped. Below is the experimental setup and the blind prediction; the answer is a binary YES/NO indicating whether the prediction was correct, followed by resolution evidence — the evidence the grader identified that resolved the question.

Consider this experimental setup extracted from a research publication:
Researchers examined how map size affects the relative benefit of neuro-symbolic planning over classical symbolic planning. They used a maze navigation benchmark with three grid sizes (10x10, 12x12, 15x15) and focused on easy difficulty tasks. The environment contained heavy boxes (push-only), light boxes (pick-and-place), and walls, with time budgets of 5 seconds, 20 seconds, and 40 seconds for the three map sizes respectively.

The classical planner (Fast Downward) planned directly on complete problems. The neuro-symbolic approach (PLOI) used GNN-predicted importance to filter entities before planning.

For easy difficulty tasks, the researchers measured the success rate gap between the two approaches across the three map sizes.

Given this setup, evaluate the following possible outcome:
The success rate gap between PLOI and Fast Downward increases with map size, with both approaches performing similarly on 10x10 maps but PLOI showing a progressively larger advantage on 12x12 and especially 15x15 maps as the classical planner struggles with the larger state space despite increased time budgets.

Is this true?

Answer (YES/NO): NO